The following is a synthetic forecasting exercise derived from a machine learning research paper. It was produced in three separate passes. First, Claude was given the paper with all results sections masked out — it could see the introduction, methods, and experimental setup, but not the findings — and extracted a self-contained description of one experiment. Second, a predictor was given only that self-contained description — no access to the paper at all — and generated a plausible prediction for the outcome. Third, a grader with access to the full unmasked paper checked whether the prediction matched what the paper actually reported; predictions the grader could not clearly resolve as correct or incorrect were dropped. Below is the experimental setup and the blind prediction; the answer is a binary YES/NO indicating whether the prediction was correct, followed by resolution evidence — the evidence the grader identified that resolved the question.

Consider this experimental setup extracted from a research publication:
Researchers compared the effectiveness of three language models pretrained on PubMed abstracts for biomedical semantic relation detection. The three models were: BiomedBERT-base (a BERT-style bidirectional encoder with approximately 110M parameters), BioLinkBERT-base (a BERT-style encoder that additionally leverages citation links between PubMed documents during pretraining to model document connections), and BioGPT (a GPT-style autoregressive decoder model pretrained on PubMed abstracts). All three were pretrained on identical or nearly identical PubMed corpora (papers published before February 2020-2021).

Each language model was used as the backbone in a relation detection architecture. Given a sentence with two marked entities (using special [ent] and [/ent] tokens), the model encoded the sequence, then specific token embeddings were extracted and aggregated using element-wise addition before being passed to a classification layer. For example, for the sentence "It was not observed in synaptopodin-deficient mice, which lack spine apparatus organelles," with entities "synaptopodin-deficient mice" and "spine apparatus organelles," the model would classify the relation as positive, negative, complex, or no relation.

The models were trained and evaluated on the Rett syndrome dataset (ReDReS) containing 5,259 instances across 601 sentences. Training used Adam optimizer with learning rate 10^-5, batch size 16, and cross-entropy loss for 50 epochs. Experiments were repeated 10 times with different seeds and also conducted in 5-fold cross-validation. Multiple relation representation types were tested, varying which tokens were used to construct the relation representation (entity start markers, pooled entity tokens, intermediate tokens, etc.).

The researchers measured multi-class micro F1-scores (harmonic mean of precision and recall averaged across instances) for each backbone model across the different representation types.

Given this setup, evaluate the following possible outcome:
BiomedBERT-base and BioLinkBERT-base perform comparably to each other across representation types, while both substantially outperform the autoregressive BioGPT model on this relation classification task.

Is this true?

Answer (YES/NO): YES